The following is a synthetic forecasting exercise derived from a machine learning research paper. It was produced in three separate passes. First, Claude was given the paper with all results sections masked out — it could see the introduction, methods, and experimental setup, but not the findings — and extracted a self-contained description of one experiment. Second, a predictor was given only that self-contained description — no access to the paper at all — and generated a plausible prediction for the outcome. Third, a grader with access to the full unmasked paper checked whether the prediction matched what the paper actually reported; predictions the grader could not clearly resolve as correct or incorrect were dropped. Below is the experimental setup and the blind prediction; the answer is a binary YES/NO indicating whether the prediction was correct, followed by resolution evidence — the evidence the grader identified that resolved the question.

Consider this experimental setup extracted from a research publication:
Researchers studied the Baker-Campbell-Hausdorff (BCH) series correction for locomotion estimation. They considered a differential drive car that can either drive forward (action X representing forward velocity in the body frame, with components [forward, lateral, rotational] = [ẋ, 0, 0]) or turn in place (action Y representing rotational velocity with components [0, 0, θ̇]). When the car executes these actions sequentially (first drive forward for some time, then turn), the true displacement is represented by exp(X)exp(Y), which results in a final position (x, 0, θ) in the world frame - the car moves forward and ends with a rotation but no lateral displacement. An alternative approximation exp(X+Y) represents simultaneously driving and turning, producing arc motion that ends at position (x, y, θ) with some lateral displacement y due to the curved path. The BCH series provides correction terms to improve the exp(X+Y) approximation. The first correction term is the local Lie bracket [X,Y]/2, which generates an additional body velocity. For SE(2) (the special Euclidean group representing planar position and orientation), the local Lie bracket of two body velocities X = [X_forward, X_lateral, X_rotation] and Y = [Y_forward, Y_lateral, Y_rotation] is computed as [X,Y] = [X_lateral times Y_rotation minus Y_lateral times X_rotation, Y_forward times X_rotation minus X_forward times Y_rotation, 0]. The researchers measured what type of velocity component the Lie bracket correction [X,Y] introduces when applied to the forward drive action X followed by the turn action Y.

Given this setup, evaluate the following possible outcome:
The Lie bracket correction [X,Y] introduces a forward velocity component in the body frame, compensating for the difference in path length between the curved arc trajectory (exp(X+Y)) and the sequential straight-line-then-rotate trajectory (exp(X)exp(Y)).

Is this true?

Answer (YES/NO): NO